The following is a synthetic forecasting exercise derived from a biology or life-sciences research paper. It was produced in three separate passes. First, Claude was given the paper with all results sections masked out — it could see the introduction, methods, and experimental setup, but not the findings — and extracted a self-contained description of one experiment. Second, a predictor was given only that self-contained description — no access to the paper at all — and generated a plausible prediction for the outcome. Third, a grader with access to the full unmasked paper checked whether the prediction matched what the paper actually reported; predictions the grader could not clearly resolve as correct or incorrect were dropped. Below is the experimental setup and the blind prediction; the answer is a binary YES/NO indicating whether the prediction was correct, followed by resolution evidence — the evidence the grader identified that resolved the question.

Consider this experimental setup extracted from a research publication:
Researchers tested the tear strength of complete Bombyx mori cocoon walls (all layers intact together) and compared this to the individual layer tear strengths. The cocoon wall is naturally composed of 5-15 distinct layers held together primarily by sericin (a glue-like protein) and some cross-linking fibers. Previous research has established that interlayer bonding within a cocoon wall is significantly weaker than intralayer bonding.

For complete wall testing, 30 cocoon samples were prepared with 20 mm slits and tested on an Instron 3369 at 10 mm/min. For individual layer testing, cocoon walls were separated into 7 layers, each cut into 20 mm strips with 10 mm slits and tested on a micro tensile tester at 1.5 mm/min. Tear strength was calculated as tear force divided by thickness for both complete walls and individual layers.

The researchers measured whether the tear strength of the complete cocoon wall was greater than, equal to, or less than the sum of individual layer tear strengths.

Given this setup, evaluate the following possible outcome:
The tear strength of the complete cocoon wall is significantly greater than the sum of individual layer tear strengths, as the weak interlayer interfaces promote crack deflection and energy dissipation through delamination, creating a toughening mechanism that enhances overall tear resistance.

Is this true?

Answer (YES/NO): NO